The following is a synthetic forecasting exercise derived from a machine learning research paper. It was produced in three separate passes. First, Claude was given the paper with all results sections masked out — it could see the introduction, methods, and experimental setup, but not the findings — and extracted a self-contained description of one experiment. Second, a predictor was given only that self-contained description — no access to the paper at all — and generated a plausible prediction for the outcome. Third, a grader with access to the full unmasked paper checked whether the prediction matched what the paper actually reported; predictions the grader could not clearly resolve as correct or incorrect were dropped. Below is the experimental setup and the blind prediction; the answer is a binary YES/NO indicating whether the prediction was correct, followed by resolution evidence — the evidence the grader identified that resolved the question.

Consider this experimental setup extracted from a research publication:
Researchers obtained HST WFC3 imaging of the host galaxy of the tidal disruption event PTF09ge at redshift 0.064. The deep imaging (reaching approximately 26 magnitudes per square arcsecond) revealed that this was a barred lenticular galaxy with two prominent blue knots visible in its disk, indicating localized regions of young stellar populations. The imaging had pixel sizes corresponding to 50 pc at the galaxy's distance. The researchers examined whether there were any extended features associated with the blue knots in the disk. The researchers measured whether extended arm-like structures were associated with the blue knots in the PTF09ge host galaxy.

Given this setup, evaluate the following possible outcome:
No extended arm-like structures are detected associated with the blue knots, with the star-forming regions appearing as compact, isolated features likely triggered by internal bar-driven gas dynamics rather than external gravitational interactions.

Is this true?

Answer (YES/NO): NO